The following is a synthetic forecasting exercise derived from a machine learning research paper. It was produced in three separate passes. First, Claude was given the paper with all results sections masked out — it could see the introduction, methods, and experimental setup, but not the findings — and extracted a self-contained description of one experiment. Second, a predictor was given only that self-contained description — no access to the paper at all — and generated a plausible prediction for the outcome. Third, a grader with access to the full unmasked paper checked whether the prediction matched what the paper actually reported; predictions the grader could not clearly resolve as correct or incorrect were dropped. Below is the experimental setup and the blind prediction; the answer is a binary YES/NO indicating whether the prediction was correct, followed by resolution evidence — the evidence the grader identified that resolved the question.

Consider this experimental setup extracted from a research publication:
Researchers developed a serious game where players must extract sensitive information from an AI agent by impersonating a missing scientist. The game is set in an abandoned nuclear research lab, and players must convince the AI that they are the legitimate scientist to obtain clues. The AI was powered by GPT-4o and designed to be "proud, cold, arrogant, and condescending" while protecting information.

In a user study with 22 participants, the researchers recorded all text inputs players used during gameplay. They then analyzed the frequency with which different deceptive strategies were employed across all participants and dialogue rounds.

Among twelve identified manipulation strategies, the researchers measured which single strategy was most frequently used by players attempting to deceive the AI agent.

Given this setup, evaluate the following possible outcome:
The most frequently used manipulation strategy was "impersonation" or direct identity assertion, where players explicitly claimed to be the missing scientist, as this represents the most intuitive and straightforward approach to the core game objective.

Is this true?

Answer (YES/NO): NO